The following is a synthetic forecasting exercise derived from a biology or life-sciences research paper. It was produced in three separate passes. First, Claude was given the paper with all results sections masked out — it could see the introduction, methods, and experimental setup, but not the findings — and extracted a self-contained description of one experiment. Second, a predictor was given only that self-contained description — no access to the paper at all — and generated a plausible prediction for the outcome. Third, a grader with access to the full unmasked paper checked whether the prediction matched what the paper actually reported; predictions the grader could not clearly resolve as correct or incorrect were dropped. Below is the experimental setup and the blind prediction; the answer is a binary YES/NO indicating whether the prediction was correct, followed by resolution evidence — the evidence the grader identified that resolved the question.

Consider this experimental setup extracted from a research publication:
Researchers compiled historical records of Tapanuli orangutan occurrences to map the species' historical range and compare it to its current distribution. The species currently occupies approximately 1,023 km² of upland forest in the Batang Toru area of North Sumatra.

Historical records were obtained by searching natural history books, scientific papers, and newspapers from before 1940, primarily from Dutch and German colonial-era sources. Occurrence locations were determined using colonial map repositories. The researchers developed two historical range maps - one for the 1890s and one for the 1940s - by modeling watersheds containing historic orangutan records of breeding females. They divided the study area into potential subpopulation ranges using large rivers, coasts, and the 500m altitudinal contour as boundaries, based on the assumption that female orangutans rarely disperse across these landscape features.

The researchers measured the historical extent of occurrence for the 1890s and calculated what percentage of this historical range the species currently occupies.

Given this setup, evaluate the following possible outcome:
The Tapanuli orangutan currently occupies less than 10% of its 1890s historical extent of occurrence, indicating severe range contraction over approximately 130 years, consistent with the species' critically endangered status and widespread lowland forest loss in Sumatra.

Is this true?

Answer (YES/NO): YES